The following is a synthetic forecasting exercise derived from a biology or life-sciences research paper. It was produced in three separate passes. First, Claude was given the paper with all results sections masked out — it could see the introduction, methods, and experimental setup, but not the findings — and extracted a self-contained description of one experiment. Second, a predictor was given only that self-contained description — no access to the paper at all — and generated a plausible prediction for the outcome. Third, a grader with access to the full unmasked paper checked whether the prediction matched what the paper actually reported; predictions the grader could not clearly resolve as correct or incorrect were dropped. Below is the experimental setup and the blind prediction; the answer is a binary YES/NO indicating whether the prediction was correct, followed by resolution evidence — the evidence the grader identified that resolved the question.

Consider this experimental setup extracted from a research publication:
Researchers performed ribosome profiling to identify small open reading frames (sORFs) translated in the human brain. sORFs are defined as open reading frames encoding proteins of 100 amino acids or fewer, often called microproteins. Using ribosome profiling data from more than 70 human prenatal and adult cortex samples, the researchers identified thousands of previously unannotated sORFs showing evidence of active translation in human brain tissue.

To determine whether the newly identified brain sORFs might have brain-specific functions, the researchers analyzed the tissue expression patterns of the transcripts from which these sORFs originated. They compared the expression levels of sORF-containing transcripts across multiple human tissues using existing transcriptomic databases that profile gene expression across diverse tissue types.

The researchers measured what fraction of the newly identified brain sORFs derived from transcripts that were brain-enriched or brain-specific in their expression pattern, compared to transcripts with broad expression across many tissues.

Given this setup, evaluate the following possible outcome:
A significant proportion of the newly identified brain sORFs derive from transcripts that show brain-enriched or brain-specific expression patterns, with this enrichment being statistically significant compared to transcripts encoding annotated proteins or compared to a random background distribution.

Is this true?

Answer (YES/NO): NO